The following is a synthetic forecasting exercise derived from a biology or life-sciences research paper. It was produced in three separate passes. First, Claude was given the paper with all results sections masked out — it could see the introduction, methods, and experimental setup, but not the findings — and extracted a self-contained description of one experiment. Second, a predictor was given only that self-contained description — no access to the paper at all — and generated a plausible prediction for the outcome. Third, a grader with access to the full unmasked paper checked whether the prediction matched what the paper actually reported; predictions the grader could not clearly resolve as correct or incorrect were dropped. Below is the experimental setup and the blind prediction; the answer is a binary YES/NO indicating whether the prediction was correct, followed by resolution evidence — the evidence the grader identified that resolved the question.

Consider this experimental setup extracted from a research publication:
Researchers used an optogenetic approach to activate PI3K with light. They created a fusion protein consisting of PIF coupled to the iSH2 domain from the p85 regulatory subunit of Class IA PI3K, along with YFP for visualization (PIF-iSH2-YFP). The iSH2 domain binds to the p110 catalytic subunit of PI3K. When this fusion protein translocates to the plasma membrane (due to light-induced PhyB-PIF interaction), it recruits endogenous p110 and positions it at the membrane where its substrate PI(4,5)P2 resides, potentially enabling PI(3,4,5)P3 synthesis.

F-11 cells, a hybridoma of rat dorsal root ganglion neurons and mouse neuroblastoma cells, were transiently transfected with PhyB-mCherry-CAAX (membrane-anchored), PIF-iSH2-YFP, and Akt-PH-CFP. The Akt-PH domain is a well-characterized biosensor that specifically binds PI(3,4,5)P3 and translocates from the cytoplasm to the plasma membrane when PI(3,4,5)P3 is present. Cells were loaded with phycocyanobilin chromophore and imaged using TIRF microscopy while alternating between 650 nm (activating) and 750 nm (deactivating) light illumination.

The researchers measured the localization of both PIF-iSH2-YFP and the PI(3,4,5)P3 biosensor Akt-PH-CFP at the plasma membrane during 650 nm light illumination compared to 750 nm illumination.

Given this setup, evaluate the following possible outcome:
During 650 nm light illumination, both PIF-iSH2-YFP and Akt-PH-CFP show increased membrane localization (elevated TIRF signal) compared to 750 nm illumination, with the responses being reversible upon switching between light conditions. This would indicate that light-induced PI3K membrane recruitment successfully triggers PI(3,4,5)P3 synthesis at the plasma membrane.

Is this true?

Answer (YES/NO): YES